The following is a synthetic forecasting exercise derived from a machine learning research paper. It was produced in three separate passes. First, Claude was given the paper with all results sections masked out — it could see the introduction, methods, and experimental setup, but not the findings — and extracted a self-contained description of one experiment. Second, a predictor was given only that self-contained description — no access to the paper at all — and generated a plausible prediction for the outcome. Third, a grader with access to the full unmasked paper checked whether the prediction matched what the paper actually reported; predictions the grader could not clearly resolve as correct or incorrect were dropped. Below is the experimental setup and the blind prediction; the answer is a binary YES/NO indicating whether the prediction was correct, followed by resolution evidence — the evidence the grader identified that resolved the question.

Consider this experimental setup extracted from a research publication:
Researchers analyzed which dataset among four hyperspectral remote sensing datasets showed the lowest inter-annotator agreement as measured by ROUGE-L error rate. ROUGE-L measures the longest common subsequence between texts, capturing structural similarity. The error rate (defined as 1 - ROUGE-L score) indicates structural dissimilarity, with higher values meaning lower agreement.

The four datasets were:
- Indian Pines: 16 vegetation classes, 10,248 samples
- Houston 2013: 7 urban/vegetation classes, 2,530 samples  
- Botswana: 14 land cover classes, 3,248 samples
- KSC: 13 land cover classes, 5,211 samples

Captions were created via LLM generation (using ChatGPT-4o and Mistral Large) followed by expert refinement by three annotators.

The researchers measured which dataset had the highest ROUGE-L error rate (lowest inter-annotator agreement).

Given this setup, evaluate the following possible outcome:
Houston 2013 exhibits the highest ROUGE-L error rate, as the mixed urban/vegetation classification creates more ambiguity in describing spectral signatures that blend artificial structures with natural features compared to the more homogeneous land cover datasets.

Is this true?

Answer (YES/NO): YES